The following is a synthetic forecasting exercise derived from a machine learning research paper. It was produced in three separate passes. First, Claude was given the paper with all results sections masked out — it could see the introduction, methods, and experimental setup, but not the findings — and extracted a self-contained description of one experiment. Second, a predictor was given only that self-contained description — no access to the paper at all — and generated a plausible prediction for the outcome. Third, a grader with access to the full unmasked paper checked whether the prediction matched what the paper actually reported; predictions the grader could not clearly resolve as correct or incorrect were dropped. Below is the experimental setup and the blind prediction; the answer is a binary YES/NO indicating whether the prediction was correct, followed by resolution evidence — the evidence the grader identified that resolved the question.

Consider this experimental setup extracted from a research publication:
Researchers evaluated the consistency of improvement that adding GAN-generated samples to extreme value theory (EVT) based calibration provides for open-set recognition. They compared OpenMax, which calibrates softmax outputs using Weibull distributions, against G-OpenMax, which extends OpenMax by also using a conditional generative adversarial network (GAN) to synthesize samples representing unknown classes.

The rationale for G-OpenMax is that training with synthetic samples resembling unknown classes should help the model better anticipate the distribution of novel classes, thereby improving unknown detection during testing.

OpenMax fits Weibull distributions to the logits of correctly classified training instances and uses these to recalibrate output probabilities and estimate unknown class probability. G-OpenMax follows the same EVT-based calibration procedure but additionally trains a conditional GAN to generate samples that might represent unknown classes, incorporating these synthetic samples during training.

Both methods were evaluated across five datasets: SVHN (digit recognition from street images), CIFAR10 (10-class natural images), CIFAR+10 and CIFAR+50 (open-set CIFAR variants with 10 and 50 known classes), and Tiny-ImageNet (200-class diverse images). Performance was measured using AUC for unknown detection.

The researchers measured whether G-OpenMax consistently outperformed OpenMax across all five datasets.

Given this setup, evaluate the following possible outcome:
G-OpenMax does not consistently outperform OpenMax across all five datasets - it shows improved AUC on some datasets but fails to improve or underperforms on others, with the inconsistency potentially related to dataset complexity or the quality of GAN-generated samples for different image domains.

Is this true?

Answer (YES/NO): YES